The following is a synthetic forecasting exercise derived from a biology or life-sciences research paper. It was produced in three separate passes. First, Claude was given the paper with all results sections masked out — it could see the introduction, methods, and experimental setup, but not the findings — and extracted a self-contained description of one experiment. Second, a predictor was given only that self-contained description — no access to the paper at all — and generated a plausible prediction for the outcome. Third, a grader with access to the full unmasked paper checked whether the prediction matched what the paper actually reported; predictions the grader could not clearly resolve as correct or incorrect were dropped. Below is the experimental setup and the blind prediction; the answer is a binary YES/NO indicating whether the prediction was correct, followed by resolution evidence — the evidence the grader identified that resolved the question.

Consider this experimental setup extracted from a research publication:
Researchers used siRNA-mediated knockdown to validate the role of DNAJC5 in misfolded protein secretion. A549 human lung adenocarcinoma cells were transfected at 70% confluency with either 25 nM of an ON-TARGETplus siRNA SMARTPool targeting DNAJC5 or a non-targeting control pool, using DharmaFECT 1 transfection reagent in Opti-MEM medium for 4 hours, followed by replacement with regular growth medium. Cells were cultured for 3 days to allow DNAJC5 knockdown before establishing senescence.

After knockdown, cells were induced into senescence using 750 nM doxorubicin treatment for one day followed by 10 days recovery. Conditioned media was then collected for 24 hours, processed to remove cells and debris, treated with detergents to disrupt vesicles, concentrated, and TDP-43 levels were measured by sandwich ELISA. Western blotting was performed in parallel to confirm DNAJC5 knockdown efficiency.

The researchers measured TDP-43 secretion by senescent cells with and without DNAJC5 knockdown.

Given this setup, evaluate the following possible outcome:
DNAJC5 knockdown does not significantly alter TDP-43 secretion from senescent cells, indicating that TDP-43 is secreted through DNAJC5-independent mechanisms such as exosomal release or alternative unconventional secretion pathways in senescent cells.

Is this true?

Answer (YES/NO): NO